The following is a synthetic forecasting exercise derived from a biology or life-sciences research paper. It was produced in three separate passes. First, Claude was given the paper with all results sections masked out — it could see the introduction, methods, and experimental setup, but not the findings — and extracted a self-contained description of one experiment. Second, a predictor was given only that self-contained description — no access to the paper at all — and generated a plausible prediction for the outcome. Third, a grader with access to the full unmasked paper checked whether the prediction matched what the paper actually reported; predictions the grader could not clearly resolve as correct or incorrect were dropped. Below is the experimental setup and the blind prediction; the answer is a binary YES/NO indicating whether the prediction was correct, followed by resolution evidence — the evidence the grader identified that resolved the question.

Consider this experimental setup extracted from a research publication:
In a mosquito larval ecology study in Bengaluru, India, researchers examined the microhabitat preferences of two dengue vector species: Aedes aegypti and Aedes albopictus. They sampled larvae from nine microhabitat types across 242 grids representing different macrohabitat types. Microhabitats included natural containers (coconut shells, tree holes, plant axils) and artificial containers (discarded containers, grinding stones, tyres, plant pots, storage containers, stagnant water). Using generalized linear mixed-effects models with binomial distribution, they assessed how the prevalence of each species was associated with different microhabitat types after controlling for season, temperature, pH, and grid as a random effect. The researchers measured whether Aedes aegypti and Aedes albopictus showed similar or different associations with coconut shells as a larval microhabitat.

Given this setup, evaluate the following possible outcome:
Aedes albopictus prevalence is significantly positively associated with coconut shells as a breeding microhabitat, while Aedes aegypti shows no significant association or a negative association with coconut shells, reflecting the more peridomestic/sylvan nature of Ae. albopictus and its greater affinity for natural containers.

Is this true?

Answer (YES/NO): NO